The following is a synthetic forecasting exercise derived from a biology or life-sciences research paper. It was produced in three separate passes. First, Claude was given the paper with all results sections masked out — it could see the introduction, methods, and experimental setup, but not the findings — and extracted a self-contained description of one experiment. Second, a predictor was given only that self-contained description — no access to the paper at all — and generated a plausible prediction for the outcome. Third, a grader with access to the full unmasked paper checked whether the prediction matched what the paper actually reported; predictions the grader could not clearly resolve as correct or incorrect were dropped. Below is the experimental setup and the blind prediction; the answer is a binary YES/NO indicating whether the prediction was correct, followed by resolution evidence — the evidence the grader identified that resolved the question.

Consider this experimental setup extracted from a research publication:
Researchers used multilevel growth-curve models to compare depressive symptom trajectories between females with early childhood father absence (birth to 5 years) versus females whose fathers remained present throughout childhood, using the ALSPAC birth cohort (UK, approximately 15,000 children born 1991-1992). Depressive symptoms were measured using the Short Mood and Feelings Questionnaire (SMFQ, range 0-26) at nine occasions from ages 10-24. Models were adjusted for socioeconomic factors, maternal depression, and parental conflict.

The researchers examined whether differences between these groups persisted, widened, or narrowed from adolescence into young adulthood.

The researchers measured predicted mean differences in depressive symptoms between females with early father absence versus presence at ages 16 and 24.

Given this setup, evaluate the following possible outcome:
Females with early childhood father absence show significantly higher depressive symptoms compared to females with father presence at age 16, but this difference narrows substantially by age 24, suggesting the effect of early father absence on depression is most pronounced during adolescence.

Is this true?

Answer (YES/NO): YES